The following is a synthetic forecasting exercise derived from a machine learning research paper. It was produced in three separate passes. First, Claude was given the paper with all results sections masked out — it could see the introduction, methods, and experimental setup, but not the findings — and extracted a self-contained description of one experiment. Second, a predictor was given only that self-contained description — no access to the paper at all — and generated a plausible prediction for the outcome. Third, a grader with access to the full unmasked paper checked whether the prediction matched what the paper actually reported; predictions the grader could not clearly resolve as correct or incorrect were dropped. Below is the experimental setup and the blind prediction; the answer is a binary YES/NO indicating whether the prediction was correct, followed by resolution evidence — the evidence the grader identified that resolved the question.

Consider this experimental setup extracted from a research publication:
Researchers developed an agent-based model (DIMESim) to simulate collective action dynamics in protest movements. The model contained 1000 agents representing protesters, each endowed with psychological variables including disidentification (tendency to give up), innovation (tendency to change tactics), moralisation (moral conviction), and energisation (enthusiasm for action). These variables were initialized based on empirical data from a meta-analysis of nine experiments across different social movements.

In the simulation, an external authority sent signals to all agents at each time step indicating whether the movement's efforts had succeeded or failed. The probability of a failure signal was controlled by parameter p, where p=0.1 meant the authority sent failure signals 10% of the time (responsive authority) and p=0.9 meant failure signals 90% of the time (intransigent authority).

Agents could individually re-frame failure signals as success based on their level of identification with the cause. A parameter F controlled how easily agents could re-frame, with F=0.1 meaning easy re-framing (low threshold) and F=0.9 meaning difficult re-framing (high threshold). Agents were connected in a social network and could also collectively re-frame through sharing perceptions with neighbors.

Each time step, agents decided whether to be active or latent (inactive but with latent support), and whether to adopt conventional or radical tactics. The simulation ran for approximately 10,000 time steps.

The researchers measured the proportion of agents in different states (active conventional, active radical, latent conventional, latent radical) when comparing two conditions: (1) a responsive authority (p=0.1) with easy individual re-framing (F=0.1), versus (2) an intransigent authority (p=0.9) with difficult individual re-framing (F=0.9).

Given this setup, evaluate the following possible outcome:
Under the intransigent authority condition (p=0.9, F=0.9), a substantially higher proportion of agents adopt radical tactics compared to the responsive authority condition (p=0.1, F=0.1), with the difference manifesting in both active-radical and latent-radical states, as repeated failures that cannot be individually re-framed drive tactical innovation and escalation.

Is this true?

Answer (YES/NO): NO